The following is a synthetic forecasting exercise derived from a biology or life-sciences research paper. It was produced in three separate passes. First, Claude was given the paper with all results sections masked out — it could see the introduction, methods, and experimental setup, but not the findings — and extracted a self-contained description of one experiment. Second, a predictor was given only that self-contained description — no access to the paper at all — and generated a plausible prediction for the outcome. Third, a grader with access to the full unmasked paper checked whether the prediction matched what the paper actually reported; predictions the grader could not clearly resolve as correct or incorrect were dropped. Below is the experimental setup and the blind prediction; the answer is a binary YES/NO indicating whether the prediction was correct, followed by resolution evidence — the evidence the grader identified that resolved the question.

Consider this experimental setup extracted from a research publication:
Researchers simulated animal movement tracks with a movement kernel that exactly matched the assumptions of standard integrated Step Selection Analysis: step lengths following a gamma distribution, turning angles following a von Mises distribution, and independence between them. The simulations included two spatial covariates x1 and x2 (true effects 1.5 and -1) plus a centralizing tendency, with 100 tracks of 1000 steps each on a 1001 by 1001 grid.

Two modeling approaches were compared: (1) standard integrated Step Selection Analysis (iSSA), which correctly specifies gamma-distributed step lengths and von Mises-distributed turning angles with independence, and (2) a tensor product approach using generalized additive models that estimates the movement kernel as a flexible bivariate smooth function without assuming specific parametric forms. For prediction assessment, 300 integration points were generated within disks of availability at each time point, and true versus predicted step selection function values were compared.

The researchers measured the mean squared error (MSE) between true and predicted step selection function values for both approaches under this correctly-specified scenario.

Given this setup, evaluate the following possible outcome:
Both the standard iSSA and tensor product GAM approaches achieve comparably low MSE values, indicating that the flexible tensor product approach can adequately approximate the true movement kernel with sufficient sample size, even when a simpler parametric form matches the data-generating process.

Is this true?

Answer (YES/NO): YES